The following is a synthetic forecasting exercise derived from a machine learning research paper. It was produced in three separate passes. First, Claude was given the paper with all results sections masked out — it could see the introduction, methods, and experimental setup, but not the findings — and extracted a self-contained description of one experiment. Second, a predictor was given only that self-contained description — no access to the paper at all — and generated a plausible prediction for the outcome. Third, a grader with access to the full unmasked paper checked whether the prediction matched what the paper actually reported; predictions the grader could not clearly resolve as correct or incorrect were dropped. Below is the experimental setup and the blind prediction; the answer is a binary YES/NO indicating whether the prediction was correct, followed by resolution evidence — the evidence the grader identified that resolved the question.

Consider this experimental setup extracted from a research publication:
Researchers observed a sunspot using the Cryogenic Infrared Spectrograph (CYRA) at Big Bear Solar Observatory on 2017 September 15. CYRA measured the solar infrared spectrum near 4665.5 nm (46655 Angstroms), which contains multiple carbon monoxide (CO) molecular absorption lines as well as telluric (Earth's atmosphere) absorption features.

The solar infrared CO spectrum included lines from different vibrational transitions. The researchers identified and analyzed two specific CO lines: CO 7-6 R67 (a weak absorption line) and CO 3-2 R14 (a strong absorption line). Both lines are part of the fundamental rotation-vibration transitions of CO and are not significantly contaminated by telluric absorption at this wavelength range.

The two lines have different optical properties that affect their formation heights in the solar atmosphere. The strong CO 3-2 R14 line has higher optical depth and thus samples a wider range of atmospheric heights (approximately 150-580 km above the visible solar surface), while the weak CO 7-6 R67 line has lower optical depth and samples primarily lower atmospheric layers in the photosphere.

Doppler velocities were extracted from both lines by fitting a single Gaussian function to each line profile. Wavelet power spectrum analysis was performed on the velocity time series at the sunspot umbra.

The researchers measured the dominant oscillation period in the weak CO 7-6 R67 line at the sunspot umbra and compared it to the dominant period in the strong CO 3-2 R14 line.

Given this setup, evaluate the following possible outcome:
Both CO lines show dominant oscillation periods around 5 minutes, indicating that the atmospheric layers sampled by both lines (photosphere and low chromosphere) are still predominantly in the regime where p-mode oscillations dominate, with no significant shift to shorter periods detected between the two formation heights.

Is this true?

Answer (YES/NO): NO